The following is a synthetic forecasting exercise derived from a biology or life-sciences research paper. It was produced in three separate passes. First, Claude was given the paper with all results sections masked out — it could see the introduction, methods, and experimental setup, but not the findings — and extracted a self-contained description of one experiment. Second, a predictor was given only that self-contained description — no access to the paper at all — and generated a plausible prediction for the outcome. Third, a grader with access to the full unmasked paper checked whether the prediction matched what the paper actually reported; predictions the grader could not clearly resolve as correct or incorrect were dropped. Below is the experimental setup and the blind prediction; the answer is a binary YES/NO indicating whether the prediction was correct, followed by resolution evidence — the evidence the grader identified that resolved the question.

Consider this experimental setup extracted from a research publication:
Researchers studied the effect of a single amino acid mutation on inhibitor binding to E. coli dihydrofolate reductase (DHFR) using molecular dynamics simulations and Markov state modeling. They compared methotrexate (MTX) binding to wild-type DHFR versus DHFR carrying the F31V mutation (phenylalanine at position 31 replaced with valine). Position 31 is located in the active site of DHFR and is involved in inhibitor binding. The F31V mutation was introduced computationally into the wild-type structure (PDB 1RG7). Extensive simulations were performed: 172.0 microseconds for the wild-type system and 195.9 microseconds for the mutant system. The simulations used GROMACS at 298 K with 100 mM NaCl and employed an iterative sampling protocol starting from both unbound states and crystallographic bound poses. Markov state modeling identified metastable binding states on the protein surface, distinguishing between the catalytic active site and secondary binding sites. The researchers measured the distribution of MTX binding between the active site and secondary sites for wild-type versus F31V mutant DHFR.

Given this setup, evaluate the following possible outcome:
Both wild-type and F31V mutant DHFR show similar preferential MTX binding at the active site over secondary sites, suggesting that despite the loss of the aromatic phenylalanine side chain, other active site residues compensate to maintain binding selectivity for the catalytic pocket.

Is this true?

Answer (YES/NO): NO